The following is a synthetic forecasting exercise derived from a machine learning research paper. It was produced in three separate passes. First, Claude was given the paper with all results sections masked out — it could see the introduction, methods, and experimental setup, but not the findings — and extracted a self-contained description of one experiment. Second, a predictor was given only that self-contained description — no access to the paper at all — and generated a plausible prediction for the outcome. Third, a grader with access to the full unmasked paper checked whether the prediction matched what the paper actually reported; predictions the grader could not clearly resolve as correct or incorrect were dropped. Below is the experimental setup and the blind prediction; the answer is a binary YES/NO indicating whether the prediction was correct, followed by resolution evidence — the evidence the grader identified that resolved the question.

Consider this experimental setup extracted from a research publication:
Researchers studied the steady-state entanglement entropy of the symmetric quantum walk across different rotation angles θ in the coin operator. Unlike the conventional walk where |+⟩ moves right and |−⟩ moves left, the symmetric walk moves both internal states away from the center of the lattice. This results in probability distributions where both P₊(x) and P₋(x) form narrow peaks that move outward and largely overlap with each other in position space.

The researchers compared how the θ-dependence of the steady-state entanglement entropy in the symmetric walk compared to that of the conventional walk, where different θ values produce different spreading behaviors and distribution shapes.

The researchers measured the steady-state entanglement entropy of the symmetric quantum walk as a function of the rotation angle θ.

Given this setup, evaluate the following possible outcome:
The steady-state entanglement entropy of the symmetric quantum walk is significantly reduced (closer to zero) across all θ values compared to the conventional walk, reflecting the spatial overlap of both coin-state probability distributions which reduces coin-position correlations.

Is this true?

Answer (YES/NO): YES